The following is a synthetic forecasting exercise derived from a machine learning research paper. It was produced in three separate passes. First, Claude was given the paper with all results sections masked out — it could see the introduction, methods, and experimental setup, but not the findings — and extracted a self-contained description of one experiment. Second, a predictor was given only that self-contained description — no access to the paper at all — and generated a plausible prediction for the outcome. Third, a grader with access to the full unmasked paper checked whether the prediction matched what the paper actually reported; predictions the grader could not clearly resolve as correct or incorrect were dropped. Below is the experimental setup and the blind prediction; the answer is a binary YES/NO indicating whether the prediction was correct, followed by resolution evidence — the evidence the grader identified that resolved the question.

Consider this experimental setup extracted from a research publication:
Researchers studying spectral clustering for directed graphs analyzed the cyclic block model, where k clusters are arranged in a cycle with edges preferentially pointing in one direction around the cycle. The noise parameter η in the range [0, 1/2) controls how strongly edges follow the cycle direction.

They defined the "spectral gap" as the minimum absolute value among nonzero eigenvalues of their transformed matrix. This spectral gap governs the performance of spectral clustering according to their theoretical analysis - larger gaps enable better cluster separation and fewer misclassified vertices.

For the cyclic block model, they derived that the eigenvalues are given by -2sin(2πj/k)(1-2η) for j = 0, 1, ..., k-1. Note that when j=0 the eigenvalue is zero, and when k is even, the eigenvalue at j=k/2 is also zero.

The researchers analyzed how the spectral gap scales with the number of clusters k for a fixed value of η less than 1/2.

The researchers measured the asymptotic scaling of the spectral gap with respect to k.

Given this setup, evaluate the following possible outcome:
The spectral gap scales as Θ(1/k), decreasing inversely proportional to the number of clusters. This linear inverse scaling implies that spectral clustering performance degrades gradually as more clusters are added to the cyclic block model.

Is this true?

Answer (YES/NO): YES